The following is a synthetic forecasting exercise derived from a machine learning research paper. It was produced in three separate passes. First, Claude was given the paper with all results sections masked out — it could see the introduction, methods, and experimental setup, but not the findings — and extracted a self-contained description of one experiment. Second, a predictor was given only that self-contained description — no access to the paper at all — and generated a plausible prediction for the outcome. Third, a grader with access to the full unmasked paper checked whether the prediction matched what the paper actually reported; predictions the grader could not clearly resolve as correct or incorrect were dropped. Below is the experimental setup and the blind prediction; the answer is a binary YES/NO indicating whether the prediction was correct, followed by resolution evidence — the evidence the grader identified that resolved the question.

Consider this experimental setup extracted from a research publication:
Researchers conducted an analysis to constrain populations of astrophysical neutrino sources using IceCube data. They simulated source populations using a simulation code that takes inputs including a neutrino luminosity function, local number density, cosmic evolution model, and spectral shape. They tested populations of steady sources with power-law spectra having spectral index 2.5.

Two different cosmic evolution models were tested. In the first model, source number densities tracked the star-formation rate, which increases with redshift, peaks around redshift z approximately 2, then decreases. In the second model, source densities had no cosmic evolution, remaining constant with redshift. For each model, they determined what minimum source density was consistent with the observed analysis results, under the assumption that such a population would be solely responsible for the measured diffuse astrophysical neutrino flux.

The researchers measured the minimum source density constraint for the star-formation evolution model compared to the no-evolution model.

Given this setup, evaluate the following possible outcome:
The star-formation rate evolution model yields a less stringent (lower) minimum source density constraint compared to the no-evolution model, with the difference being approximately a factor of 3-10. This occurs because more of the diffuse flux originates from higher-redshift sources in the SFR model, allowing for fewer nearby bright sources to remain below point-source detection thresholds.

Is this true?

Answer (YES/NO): NO